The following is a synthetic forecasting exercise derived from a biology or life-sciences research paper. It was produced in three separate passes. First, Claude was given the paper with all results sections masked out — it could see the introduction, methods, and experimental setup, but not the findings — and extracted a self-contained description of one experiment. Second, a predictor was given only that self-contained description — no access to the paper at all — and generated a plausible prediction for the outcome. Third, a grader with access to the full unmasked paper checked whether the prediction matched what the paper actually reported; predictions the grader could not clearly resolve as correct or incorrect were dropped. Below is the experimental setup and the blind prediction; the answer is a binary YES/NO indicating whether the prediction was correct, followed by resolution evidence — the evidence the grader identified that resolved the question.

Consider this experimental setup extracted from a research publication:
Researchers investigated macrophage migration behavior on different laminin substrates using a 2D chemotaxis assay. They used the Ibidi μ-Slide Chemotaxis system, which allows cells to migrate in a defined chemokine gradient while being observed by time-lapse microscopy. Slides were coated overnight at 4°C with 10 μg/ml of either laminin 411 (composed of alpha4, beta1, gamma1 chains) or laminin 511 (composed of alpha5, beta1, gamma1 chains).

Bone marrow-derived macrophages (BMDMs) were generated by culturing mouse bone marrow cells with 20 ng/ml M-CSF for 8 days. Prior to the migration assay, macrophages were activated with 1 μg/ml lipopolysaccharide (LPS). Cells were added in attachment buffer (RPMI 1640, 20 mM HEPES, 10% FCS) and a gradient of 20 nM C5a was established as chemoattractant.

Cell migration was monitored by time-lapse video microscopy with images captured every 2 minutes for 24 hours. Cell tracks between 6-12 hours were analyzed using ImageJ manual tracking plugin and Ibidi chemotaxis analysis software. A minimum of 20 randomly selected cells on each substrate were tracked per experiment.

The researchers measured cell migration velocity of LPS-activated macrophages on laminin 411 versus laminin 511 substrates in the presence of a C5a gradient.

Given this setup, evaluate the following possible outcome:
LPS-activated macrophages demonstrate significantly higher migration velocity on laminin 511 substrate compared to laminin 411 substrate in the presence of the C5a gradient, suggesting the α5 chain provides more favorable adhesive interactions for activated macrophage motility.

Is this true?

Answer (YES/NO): NO